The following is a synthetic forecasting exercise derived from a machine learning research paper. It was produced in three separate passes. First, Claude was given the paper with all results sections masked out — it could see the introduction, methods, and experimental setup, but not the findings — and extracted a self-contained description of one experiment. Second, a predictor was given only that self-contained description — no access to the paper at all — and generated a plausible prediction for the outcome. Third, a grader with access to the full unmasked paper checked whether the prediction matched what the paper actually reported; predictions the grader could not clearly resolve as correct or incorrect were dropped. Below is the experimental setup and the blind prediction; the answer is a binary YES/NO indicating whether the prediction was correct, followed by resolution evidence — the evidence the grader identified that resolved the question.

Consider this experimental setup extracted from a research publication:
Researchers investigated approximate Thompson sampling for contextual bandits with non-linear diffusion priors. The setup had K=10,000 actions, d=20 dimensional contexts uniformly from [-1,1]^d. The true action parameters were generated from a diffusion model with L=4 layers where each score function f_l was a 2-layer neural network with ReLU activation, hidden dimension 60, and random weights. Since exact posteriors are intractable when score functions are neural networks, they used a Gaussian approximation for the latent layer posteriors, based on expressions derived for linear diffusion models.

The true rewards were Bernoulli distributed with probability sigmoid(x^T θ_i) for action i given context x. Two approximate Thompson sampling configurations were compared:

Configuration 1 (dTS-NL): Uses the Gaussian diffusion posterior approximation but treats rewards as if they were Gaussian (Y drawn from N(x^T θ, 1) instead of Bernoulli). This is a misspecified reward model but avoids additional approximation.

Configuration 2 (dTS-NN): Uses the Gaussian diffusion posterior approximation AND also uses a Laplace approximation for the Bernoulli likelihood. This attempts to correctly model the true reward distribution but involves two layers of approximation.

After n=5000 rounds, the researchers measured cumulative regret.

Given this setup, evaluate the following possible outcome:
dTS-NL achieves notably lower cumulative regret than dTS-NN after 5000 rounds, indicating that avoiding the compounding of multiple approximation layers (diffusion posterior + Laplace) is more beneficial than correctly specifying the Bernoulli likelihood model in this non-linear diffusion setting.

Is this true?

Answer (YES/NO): NO